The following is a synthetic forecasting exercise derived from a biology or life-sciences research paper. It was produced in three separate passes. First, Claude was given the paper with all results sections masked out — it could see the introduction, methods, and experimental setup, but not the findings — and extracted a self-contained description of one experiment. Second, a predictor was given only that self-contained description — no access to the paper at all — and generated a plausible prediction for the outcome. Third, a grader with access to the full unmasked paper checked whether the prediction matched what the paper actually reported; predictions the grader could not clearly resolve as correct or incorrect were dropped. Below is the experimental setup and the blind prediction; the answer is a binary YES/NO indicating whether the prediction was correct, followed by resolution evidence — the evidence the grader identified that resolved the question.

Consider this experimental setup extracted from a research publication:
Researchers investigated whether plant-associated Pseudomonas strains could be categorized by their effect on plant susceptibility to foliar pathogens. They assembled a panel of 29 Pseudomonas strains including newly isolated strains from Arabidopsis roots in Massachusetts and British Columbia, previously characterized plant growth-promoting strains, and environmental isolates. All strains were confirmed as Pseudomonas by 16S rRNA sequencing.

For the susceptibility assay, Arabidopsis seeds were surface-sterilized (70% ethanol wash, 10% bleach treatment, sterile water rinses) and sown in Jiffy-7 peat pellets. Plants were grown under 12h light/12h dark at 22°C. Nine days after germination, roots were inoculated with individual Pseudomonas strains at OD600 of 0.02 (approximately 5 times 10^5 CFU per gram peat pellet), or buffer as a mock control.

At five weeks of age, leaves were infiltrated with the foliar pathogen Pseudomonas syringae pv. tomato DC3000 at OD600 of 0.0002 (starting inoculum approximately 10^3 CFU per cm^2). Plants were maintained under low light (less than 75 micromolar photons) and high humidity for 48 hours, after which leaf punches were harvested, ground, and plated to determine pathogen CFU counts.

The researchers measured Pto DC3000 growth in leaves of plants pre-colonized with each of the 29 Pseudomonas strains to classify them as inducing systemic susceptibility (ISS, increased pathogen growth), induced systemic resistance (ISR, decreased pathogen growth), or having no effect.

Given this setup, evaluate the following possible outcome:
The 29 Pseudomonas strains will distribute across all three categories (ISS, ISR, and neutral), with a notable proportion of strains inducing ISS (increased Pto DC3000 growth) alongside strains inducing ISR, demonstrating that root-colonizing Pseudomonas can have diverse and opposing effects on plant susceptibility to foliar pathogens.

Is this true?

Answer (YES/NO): YES